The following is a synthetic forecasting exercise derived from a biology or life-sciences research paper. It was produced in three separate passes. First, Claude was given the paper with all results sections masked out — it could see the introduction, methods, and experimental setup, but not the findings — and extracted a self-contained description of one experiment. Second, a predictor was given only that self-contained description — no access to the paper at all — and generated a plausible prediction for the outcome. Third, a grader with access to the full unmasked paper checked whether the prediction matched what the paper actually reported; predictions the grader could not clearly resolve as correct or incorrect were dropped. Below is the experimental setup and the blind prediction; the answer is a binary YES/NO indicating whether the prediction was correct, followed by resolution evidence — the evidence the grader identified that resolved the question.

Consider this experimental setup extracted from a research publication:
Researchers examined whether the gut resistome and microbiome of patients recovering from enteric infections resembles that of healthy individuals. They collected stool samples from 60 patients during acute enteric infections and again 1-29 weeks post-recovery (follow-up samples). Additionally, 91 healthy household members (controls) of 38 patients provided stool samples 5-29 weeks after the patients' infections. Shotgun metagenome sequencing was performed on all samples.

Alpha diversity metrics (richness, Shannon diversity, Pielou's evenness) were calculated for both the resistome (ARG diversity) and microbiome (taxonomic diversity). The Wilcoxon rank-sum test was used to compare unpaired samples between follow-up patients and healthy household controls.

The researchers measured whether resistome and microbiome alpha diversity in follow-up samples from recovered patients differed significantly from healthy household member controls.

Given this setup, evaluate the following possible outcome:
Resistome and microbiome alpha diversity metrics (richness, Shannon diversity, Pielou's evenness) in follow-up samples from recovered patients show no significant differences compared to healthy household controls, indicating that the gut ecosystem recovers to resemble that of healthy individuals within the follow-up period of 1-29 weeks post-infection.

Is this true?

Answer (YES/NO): NO